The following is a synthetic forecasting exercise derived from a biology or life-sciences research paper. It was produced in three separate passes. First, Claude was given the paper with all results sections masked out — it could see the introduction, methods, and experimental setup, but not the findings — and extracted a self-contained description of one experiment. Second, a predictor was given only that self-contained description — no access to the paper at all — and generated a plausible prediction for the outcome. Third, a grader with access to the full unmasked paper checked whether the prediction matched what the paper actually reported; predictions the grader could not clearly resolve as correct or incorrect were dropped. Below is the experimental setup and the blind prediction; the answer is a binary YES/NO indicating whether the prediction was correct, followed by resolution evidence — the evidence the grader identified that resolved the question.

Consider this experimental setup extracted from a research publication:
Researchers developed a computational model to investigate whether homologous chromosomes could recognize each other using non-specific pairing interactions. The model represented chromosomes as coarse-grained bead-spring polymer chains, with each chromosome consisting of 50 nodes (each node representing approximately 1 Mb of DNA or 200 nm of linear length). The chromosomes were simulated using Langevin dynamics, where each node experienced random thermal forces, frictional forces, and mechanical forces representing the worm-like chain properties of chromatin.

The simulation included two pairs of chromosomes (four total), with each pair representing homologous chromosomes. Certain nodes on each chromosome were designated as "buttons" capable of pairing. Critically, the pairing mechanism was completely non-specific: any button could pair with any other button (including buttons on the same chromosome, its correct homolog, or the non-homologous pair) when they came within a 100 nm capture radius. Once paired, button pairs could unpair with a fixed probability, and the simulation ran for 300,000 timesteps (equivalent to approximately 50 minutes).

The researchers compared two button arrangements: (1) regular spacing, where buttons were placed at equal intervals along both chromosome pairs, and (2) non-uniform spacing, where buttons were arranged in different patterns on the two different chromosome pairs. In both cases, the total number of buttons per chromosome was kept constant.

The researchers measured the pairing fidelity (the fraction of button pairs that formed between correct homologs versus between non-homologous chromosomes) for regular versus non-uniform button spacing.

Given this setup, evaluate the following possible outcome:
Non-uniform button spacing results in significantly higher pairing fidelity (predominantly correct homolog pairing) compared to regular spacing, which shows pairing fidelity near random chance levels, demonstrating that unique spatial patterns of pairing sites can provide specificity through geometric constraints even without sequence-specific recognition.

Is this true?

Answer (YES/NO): YES